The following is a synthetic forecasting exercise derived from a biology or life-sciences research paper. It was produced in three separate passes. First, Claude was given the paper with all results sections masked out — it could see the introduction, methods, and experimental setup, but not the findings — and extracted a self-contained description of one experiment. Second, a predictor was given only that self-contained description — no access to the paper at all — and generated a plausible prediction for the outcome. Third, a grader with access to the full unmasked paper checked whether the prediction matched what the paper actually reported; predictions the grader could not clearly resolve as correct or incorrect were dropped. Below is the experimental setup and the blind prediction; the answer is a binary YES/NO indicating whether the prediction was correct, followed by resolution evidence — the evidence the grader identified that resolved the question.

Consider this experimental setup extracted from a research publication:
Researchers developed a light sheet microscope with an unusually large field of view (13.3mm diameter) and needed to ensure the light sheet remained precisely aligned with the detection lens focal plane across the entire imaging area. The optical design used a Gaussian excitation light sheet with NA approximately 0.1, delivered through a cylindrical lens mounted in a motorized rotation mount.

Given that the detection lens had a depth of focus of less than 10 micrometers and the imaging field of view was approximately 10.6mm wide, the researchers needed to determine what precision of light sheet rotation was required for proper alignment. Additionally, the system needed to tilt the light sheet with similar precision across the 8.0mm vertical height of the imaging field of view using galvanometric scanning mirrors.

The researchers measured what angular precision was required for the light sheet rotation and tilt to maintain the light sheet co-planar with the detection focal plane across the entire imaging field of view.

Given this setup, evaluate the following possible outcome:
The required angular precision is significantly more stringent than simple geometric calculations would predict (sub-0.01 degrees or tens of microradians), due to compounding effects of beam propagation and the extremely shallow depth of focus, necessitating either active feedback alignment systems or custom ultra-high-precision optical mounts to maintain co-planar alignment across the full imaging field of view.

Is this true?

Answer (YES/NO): NO